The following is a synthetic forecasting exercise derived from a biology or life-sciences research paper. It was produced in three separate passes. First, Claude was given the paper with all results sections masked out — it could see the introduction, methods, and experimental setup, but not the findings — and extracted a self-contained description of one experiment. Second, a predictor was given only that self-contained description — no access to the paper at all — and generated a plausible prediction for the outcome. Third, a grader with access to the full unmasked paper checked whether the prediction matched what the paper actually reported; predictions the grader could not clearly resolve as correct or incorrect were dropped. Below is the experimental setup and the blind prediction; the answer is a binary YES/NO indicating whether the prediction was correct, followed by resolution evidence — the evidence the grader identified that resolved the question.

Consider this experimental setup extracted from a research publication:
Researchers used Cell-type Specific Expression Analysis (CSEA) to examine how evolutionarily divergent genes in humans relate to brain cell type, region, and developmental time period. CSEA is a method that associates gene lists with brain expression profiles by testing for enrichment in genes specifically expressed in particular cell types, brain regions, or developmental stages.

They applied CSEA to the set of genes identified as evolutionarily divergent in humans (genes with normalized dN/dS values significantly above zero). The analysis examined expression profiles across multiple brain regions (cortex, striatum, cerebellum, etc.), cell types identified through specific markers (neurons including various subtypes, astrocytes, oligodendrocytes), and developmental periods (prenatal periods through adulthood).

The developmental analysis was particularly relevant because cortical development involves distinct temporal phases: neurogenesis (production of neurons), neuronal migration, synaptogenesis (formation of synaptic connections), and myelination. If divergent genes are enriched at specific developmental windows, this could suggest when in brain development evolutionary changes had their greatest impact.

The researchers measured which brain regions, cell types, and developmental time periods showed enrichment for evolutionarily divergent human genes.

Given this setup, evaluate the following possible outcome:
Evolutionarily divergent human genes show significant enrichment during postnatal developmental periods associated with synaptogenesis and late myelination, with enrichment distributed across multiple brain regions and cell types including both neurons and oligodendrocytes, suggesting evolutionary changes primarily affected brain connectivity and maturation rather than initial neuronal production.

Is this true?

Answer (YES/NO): NO